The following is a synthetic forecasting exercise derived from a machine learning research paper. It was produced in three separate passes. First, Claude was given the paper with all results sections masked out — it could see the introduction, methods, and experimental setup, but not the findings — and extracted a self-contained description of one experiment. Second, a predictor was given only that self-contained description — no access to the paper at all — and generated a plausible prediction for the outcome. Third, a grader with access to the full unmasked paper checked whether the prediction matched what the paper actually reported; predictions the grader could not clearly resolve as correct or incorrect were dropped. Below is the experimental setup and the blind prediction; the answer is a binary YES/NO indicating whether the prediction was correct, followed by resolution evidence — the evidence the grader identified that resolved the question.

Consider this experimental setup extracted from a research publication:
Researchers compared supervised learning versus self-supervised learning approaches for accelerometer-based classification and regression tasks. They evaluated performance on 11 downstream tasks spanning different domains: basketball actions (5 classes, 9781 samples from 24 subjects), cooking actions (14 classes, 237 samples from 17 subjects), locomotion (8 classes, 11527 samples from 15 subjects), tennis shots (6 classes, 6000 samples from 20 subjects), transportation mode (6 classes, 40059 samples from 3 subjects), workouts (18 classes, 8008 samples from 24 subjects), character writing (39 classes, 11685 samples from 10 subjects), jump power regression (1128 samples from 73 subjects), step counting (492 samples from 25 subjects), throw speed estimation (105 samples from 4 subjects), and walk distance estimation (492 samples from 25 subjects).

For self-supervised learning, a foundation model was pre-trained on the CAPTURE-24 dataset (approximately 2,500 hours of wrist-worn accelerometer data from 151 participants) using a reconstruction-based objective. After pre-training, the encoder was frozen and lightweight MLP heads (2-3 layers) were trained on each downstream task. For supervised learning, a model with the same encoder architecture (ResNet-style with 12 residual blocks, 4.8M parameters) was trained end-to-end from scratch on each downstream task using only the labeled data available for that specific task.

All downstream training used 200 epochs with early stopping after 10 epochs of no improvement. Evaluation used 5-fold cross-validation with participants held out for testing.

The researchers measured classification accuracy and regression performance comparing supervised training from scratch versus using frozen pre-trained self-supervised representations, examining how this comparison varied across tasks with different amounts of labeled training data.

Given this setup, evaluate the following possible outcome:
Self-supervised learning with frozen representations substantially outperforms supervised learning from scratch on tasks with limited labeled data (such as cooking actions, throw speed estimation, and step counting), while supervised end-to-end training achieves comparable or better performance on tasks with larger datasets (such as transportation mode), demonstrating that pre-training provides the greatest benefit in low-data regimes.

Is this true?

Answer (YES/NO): NO